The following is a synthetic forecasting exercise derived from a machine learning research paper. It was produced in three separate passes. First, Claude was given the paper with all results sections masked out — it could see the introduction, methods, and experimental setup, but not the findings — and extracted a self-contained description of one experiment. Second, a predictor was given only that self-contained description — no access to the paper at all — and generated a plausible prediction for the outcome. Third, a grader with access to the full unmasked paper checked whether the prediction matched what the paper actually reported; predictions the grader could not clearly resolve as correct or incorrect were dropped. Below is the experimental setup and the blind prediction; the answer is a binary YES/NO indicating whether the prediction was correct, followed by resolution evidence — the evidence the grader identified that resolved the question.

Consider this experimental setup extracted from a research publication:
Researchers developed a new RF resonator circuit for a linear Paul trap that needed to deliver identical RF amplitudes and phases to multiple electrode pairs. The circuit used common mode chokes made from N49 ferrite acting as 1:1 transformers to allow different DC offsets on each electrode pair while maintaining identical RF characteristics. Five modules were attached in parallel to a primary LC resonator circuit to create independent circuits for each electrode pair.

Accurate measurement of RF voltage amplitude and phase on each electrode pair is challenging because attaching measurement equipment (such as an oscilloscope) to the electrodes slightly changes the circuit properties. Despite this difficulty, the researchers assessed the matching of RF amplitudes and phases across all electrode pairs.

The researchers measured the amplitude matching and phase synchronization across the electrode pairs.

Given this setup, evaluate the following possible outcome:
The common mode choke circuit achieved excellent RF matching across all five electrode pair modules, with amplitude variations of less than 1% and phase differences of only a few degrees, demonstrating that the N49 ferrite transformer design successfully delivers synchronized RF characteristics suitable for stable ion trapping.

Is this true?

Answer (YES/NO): NO